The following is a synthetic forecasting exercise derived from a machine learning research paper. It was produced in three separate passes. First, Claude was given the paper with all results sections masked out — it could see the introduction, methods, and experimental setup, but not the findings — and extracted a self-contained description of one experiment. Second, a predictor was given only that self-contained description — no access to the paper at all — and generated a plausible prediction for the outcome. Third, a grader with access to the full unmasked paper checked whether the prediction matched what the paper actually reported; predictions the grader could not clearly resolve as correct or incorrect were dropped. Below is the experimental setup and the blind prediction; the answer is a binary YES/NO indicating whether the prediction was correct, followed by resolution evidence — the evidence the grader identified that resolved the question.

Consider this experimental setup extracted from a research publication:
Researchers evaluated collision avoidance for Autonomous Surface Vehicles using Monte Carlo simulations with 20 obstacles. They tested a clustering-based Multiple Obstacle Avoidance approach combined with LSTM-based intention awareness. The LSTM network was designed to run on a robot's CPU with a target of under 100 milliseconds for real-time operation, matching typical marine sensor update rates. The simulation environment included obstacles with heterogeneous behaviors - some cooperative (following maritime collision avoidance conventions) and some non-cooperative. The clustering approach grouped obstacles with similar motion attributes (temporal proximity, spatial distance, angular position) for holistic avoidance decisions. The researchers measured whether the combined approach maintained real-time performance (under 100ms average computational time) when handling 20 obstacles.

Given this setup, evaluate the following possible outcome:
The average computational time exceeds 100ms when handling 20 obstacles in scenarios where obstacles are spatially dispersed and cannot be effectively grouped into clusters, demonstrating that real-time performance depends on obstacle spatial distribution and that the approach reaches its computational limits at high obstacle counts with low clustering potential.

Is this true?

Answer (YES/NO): NO